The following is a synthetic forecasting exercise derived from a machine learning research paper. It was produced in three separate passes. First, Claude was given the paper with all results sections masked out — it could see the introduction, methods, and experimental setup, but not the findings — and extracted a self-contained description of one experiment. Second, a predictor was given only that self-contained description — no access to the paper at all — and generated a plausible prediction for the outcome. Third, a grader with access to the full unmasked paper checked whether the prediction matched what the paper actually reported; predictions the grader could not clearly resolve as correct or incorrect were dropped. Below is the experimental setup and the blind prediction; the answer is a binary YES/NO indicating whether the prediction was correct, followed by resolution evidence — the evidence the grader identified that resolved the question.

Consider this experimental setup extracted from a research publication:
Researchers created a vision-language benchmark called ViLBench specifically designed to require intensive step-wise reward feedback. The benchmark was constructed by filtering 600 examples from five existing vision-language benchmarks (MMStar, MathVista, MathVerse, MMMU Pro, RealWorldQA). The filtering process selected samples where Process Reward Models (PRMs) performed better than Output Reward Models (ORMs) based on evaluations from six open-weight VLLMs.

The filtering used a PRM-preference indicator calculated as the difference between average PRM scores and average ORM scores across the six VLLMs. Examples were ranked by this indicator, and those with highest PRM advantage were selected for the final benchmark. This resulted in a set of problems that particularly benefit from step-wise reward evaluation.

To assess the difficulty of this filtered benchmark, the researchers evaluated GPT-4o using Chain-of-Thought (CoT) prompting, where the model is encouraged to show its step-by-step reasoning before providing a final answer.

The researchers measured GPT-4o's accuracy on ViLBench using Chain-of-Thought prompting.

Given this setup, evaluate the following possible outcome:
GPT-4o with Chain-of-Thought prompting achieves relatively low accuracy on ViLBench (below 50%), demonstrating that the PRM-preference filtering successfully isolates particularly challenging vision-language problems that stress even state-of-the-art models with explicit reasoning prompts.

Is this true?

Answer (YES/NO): YES